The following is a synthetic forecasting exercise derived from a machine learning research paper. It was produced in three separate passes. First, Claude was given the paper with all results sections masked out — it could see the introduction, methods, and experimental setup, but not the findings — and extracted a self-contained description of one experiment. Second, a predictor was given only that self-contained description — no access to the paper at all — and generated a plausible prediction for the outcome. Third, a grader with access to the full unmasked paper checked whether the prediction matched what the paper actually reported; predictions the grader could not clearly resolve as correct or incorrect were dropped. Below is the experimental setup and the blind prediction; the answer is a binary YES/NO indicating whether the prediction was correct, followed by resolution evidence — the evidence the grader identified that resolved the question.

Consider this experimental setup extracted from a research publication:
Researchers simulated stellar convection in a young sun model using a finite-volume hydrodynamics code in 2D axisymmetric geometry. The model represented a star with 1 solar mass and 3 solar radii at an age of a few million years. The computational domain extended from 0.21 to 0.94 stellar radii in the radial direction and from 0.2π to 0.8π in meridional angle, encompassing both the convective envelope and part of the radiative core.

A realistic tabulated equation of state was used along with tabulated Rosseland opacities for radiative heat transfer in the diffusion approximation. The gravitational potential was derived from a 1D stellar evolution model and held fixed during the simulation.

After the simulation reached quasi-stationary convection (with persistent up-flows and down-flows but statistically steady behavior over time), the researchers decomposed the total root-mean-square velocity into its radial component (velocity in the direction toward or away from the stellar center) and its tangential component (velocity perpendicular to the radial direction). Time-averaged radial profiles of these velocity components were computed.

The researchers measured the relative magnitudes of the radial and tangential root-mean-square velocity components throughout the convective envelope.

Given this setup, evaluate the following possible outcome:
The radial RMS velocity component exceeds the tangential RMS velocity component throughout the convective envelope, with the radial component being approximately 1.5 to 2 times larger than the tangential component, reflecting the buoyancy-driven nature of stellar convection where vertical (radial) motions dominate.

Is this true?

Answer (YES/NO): NO